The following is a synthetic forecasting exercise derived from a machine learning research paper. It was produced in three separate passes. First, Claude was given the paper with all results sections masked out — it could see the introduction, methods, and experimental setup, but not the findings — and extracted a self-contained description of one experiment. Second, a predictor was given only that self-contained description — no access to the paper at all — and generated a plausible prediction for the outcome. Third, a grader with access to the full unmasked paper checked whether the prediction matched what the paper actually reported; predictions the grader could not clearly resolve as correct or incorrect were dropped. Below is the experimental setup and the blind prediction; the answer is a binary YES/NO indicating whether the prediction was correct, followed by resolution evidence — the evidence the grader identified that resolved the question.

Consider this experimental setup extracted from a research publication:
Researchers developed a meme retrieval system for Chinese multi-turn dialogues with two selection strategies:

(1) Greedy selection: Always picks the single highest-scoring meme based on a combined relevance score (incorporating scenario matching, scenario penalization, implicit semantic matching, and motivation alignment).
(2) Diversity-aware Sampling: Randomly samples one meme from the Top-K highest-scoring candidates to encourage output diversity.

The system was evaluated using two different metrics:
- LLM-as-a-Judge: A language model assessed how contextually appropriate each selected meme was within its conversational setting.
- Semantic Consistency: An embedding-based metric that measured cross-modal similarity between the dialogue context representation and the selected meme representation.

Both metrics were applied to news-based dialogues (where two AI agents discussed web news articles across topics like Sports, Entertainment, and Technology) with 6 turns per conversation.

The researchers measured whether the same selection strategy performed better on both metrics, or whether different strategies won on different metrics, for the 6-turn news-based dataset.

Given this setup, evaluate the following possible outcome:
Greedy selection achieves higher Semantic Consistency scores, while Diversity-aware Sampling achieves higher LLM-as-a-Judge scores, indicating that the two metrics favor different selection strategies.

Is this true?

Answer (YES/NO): YES